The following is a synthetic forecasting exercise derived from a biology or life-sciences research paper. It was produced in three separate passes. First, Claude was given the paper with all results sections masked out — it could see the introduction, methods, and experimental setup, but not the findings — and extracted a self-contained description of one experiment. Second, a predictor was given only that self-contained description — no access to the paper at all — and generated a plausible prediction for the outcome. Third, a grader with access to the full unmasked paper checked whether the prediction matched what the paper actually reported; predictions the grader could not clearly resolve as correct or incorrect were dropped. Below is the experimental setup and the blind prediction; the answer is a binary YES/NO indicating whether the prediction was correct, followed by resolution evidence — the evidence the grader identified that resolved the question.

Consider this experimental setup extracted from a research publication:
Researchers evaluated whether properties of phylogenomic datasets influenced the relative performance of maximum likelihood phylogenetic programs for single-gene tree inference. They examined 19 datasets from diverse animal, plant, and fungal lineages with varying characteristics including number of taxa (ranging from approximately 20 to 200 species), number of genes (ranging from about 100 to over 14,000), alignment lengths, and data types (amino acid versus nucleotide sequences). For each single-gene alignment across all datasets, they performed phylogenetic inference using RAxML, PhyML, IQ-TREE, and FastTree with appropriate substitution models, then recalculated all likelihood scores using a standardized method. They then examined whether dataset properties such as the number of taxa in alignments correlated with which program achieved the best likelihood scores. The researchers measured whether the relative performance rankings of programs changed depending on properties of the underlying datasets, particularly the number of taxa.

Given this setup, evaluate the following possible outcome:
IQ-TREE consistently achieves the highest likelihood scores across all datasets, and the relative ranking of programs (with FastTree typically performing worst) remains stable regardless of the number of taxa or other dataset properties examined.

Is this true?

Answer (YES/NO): NO